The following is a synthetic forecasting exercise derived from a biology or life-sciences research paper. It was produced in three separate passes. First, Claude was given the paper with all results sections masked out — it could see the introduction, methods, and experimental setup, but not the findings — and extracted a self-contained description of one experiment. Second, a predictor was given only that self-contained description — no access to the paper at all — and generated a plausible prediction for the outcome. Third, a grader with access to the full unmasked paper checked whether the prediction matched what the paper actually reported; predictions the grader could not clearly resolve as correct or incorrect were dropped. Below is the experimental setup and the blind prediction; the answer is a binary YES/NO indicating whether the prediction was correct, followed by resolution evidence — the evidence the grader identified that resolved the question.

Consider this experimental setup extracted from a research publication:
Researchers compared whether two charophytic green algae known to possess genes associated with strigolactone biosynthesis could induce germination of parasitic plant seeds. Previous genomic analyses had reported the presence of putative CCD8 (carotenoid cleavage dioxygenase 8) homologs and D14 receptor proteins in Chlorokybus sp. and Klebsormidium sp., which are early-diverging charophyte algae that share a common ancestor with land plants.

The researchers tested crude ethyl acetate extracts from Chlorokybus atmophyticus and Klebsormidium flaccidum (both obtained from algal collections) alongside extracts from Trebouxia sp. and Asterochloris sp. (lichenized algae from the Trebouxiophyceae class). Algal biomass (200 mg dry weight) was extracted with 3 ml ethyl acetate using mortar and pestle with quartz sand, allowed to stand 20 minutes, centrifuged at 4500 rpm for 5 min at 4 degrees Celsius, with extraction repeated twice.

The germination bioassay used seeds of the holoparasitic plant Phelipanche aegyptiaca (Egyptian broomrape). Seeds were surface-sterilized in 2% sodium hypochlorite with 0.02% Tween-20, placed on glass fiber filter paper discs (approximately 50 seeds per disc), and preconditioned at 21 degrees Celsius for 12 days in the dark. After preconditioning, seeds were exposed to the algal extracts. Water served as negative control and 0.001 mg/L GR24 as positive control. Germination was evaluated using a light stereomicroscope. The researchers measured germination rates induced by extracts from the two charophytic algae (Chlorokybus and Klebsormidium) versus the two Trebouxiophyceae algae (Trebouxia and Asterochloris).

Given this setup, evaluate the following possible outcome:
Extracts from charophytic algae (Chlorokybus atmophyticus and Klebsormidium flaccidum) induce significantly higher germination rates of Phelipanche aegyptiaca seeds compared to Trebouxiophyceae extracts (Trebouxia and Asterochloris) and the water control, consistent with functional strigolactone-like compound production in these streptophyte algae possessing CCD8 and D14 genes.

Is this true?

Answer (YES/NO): NO